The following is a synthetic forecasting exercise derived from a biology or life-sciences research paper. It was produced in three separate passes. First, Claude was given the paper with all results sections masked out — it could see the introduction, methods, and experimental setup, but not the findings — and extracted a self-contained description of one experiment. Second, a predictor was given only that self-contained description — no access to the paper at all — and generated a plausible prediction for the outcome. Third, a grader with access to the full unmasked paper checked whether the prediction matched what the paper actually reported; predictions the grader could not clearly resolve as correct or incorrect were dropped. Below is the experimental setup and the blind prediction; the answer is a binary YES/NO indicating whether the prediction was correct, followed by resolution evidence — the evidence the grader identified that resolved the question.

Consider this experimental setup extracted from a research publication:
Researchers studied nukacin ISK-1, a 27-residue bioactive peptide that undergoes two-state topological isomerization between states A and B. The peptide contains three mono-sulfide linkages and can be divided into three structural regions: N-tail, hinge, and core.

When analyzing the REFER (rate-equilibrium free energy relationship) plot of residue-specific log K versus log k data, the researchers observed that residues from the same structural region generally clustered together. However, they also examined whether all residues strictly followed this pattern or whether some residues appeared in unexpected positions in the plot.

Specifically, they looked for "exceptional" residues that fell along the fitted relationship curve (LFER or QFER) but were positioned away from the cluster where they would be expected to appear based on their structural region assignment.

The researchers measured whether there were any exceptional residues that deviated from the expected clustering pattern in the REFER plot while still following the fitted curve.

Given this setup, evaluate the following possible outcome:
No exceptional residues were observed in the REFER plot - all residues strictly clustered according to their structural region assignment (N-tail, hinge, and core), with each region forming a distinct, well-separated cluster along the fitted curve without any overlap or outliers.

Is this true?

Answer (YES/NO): NO